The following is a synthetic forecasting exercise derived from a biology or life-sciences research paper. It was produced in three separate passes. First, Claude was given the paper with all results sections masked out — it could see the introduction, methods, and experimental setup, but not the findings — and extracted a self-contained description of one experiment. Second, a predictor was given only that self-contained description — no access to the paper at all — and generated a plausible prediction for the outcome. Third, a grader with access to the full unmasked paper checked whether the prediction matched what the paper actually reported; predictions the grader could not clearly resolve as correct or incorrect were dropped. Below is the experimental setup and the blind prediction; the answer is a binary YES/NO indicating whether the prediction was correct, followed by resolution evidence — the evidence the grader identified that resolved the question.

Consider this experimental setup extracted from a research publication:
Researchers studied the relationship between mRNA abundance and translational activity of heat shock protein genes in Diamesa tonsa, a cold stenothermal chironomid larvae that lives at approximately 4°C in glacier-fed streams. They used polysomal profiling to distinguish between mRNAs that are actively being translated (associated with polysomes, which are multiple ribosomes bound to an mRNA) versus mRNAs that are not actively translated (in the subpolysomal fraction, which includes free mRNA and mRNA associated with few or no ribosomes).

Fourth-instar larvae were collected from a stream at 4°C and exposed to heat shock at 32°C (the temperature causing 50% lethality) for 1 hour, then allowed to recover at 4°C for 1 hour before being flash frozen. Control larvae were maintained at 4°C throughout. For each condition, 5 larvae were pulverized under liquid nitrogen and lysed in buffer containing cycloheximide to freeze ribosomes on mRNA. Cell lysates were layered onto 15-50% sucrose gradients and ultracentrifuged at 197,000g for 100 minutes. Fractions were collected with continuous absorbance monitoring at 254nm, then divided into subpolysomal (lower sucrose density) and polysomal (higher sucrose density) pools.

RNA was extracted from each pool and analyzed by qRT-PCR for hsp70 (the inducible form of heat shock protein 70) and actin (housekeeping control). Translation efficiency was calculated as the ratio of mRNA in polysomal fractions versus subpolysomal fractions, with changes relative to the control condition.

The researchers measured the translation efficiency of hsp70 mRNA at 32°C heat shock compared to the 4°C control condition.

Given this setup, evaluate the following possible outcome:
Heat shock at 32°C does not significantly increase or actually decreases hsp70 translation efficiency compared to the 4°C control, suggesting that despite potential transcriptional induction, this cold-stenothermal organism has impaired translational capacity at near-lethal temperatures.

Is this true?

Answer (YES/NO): NO